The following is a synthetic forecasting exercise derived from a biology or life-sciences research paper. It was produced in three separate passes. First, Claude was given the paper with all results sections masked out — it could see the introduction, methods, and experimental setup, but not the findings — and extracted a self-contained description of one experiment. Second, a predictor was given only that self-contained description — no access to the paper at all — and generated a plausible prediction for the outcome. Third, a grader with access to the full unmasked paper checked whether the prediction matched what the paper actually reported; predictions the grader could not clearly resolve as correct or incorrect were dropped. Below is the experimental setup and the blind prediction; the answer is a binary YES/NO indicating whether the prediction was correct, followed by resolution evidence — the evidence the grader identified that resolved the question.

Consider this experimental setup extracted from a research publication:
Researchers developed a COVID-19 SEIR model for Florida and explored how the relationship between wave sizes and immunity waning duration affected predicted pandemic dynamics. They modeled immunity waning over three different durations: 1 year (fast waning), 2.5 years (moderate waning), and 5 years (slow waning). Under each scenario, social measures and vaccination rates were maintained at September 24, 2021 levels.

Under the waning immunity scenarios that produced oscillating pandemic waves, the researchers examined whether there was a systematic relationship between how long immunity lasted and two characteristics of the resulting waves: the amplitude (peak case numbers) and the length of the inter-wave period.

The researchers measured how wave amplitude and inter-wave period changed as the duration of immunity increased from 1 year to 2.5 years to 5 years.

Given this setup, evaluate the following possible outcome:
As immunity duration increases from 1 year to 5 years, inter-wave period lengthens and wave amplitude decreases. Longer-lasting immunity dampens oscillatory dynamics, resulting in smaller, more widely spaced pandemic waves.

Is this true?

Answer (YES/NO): YES